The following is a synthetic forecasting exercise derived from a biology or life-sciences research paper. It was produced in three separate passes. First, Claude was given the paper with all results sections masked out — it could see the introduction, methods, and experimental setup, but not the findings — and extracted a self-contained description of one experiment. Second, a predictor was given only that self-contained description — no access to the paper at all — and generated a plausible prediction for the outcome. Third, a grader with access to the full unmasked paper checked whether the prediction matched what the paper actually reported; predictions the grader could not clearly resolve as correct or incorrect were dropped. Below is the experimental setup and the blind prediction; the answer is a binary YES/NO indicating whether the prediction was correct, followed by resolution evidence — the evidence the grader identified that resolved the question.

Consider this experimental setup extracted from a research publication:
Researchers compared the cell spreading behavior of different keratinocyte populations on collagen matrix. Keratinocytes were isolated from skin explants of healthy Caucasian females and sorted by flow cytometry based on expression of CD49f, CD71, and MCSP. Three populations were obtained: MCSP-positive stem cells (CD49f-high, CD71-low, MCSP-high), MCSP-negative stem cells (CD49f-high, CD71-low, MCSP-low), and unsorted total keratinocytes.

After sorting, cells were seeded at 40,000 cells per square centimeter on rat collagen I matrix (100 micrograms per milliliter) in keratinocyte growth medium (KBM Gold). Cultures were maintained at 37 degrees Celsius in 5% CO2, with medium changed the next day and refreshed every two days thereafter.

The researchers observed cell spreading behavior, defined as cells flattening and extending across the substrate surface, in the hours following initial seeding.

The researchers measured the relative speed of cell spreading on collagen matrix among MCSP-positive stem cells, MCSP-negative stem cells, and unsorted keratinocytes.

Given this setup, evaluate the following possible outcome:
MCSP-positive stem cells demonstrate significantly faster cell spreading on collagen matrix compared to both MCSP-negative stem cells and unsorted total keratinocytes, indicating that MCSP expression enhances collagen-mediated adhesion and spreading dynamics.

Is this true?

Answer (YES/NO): NO